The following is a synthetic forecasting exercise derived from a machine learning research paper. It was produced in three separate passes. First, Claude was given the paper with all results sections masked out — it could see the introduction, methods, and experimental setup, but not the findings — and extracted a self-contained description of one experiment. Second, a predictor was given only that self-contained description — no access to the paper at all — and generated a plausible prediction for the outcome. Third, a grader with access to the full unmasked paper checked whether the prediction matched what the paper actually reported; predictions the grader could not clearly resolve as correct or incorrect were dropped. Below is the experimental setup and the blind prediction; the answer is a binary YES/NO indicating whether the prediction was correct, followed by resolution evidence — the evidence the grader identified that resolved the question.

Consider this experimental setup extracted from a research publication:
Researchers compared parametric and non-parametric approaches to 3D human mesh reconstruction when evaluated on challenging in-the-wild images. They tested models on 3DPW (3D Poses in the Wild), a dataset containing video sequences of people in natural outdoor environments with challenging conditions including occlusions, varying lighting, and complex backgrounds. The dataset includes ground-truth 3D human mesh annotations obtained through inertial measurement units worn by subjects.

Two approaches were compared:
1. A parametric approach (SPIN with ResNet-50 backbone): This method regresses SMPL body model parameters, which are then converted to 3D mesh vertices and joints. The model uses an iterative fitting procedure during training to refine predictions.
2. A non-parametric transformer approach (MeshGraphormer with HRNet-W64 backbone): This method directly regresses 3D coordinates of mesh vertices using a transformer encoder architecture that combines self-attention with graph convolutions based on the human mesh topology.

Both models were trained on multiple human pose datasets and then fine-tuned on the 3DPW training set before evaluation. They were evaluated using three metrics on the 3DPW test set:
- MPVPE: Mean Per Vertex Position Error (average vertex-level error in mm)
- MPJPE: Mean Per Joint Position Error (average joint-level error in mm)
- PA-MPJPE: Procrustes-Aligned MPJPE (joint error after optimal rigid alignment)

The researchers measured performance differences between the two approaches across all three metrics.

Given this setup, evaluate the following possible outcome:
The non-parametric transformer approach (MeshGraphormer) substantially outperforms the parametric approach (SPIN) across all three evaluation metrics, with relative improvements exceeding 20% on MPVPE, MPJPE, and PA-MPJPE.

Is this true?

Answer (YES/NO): YES